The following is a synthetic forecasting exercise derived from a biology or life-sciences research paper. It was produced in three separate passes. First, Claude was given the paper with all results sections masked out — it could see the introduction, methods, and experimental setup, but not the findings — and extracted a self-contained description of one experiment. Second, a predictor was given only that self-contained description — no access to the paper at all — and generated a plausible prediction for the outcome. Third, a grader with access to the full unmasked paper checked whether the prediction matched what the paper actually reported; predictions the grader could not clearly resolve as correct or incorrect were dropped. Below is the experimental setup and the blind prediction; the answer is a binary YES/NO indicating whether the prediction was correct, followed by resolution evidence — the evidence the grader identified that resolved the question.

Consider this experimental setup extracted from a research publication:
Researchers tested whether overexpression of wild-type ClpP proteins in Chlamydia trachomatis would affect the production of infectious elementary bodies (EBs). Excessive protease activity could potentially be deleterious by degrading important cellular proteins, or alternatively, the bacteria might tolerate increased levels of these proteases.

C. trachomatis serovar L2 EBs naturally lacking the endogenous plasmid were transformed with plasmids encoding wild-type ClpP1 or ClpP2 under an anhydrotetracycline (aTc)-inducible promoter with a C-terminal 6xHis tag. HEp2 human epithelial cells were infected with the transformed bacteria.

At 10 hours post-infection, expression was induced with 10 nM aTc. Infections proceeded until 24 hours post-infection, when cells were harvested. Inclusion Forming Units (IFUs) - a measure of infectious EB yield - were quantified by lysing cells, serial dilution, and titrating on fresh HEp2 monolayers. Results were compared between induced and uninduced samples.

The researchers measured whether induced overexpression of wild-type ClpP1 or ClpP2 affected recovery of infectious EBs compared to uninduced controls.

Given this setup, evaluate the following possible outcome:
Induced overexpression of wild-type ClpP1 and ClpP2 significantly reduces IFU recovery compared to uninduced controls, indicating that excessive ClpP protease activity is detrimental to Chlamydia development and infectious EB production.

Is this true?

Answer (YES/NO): NO